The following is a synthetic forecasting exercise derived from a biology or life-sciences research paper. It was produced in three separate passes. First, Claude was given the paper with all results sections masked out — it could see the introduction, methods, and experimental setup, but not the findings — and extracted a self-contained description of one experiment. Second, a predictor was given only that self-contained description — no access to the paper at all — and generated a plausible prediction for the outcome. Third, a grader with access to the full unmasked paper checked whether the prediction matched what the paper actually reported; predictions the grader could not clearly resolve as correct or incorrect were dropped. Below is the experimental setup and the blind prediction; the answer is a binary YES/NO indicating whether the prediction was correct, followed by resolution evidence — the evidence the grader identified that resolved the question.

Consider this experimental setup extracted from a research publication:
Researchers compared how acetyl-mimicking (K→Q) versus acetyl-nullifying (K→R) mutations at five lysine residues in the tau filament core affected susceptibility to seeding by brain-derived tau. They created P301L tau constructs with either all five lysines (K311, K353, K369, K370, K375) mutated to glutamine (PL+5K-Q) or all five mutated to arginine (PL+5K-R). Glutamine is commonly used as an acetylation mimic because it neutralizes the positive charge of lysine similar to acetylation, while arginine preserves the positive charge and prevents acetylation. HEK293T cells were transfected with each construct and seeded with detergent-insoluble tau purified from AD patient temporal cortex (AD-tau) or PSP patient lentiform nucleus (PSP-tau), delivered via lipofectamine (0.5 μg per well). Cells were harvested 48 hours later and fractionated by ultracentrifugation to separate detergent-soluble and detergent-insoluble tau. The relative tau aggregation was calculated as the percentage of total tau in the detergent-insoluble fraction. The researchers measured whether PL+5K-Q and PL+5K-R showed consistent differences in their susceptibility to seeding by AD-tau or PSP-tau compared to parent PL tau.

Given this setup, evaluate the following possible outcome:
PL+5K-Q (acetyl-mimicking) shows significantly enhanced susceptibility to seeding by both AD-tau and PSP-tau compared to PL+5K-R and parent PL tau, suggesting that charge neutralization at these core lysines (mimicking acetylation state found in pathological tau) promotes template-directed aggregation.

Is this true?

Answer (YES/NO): NO